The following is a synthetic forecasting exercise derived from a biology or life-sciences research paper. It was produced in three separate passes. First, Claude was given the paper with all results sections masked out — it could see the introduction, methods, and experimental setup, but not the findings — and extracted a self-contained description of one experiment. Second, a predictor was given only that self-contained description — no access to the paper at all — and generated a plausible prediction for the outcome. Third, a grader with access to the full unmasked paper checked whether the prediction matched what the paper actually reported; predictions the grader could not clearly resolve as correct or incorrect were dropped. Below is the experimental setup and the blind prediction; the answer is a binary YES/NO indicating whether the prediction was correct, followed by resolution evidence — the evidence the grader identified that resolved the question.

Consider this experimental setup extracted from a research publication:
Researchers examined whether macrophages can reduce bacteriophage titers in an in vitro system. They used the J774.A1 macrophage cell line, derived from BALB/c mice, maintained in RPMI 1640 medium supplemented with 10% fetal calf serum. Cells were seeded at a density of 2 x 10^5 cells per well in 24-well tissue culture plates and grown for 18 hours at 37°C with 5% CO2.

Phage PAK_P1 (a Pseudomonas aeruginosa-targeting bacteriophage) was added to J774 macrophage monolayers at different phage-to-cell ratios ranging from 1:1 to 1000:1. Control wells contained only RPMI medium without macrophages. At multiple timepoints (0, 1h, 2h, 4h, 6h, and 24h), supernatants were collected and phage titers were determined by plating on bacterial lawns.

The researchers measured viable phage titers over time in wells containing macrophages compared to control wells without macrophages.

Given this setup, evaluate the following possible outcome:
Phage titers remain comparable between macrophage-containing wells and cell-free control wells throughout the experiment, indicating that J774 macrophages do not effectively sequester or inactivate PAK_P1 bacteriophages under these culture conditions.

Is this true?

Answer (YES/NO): YES